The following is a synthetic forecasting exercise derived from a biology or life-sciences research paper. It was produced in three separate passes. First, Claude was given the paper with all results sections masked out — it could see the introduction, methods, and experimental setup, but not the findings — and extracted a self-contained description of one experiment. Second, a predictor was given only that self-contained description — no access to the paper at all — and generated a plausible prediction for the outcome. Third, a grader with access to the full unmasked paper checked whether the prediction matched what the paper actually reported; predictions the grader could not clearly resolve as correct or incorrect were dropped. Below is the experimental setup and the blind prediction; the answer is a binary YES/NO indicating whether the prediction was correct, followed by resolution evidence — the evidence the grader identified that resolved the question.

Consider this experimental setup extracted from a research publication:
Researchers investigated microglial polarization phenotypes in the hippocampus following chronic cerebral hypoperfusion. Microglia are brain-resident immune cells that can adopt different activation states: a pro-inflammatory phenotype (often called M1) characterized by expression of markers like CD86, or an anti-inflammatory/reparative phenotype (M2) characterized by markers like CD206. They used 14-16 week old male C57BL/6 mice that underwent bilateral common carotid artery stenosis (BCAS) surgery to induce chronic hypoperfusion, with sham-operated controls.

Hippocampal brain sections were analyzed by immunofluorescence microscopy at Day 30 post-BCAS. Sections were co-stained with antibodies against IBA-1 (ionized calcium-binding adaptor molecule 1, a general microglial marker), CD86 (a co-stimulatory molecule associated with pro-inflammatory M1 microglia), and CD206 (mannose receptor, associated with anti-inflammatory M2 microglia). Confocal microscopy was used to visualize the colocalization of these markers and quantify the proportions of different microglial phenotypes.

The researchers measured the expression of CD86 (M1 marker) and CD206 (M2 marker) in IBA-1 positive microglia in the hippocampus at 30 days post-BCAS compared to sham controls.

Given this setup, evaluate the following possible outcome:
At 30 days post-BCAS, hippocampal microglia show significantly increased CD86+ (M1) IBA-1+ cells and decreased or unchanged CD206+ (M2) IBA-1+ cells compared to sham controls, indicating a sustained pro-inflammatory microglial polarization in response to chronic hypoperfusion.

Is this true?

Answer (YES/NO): NO